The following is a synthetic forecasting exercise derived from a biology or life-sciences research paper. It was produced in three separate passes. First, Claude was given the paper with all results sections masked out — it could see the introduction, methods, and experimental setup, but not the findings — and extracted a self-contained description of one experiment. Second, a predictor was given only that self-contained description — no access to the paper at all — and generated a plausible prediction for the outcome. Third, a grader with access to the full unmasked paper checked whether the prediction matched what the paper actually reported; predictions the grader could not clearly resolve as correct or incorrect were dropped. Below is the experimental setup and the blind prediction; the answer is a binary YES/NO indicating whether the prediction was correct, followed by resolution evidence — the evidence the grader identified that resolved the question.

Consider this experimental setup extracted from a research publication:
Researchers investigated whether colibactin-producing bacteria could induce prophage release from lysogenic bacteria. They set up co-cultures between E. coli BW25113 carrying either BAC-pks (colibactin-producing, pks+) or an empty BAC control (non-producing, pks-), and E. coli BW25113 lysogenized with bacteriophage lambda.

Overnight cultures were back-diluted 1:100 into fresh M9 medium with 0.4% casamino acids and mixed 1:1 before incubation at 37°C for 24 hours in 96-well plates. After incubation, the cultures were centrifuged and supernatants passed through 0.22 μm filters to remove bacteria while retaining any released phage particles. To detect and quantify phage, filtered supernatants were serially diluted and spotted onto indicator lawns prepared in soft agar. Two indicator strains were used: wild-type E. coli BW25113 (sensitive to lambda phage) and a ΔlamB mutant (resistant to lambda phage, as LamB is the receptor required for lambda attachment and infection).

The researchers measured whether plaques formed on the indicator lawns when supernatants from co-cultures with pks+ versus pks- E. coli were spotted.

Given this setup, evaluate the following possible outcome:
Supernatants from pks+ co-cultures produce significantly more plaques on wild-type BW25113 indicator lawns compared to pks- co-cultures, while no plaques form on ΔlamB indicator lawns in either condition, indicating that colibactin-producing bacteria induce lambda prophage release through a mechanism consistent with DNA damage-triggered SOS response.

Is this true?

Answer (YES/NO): YES